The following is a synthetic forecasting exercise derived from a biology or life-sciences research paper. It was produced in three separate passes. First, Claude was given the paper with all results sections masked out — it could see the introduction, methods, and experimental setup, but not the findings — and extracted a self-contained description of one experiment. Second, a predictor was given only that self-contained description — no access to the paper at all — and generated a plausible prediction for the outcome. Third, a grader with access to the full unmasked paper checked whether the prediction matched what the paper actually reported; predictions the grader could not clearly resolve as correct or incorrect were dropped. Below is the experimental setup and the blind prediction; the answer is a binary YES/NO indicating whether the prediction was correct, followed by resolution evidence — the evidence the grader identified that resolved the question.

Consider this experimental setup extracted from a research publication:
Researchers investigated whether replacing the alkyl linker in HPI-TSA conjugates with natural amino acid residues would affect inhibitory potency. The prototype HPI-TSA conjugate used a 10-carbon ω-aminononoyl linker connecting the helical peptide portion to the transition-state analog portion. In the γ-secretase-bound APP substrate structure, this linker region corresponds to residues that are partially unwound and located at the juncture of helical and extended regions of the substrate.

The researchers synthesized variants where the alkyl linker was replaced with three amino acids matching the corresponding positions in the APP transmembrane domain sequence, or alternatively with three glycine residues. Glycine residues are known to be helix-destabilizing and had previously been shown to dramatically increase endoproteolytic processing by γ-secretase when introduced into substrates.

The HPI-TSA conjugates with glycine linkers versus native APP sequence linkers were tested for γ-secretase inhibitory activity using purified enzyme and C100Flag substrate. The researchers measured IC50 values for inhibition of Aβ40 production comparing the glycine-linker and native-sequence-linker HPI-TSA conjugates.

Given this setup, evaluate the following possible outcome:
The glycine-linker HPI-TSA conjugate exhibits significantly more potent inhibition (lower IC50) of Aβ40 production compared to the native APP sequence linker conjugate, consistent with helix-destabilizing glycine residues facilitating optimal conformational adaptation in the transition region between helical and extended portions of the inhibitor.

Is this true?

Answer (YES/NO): YES